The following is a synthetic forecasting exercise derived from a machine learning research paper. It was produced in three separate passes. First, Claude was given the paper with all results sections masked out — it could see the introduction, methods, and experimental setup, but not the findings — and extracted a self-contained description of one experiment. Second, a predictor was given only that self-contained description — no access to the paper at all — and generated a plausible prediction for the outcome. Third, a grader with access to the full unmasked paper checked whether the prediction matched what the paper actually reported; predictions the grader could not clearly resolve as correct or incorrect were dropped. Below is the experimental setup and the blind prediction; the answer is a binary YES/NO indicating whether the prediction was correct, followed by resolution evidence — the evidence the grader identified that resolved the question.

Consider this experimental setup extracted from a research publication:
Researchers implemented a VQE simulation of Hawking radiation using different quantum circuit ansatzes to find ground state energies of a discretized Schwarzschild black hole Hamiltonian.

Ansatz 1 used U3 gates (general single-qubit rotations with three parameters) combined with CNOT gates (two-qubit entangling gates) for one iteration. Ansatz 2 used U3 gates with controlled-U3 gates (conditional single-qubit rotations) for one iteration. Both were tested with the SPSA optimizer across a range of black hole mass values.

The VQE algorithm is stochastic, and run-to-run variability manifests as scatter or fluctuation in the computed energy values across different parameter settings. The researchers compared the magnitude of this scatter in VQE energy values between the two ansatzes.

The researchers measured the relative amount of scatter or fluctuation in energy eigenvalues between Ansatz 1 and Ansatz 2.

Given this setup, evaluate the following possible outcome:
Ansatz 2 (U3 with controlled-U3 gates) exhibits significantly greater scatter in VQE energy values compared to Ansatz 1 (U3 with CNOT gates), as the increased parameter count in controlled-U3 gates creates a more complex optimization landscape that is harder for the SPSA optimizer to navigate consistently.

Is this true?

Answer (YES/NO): NO